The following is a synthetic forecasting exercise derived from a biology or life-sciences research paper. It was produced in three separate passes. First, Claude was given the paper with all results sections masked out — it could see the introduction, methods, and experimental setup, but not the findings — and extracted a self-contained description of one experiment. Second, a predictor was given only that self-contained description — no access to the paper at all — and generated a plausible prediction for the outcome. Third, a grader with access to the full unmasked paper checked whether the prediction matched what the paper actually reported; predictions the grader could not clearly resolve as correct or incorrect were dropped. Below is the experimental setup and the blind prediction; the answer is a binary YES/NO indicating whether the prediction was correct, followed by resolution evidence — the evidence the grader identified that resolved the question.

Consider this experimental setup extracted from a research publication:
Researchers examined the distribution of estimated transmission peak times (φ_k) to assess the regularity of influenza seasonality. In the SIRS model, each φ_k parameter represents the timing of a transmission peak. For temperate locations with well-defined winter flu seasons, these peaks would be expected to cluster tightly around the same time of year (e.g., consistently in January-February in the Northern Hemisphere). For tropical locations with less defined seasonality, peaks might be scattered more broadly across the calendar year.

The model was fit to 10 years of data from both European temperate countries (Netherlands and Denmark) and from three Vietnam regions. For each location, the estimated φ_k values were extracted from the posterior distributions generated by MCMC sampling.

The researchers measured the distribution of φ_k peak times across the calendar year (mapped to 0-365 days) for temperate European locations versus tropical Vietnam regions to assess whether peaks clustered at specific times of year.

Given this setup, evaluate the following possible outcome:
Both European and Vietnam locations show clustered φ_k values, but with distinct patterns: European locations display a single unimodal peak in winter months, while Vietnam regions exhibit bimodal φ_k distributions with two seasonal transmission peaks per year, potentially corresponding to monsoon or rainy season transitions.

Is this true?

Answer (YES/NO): NO